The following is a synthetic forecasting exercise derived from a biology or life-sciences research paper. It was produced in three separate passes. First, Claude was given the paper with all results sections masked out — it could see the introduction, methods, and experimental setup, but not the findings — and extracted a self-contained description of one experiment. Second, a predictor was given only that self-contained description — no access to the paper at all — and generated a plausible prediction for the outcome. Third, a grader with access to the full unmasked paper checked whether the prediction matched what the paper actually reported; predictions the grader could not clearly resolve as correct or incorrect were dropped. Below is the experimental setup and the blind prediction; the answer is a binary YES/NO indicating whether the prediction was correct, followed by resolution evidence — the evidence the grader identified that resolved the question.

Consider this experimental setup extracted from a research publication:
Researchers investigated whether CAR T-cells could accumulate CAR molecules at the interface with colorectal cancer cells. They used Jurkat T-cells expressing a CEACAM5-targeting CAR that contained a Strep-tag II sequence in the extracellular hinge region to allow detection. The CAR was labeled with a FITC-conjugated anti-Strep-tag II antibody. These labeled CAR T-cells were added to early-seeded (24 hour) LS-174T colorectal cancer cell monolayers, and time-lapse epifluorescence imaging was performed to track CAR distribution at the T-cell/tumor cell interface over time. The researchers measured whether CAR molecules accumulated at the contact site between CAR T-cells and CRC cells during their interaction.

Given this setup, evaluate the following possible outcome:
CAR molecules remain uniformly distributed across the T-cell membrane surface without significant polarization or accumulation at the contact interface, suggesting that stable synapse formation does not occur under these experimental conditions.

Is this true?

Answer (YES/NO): NO